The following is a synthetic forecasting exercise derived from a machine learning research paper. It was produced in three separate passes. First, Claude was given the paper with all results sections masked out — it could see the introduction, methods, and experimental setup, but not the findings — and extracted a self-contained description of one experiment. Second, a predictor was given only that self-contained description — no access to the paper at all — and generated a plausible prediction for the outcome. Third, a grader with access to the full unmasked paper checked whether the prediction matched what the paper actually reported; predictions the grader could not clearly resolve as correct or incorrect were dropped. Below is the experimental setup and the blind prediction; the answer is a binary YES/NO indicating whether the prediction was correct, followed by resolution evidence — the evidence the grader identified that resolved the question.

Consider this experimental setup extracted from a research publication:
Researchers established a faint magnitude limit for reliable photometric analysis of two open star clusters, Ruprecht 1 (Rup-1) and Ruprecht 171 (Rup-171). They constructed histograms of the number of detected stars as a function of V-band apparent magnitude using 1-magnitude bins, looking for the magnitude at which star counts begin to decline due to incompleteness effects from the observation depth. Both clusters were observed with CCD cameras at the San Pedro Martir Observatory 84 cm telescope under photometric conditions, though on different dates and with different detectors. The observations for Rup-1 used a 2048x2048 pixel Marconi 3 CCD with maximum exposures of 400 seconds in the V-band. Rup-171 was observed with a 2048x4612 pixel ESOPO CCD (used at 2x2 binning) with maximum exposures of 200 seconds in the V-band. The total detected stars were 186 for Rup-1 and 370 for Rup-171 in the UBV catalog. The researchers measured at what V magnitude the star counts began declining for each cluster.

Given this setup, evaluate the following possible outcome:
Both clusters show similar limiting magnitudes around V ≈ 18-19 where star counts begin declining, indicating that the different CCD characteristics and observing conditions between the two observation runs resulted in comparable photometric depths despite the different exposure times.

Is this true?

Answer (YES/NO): YES